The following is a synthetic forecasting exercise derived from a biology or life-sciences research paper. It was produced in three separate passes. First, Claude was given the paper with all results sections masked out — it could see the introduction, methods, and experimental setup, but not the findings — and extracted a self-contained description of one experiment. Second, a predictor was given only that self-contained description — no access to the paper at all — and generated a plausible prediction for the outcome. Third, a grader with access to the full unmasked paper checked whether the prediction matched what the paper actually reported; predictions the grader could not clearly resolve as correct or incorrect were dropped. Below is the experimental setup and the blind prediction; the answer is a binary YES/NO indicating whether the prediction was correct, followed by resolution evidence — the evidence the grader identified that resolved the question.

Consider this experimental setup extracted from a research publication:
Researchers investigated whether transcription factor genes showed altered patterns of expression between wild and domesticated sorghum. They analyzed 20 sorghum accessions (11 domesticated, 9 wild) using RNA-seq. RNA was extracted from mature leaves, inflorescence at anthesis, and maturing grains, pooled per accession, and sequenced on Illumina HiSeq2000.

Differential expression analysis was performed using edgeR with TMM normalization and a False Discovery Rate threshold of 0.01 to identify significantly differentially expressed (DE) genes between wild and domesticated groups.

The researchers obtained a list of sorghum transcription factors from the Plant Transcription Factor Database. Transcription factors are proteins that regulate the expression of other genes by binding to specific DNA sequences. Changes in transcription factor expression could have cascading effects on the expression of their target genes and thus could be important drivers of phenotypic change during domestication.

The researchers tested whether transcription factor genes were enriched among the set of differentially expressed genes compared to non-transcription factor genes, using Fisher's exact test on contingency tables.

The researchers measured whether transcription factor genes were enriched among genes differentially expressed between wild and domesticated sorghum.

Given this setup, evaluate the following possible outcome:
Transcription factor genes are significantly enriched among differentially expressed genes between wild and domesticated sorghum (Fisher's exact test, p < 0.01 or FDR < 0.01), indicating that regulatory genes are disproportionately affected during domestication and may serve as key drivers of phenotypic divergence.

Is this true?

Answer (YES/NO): NO